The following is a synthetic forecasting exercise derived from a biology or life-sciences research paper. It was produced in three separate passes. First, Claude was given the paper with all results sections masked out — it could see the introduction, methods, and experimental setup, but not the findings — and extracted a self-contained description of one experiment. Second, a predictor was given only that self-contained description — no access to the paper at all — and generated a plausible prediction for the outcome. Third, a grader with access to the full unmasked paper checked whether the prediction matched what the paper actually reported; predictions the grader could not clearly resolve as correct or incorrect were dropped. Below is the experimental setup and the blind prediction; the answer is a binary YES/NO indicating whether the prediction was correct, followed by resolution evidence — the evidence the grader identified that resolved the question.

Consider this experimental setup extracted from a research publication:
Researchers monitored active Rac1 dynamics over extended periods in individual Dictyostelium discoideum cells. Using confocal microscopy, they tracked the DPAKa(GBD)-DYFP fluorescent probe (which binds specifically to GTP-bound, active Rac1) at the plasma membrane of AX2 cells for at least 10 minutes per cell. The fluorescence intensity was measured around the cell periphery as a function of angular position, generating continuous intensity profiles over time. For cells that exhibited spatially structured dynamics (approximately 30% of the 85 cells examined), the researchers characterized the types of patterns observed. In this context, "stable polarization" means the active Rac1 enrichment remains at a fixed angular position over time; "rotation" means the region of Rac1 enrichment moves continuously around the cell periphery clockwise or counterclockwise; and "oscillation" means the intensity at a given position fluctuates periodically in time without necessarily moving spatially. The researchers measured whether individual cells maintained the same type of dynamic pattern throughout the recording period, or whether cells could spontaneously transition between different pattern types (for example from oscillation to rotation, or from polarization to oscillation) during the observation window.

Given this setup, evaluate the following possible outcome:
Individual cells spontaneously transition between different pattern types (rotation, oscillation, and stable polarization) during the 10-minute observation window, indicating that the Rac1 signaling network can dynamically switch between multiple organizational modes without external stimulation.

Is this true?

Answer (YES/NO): YES